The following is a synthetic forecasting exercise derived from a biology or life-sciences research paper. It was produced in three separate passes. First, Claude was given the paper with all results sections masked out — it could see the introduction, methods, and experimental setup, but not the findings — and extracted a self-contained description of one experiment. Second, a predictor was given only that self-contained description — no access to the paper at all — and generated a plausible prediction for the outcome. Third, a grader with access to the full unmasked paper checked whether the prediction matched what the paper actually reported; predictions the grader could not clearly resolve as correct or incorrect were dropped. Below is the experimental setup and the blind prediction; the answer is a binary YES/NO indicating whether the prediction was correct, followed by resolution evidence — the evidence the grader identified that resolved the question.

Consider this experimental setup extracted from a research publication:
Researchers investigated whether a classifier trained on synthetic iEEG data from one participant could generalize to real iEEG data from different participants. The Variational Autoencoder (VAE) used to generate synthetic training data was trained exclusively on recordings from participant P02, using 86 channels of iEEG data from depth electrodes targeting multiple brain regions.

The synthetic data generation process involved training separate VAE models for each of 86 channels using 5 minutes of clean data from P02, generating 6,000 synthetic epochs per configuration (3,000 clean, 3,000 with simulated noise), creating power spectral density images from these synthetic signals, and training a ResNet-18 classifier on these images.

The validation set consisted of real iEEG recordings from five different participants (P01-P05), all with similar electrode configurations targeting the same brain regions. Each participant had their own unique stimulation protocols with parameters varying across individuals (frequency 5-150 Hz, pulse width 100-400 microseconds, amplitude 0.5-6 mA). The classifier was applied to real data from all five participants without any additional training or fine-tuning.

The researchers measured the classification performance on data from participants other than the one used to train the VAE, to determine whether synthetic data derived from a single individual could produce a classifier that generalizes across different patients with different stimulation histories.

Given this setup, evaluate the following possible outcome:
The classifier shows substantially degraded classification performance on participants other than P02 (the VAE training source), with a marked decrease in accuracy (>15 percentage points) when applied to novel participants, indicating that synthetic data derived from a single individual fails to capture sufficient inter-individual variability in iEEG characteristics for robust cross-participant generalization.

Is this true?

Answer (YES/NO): NO